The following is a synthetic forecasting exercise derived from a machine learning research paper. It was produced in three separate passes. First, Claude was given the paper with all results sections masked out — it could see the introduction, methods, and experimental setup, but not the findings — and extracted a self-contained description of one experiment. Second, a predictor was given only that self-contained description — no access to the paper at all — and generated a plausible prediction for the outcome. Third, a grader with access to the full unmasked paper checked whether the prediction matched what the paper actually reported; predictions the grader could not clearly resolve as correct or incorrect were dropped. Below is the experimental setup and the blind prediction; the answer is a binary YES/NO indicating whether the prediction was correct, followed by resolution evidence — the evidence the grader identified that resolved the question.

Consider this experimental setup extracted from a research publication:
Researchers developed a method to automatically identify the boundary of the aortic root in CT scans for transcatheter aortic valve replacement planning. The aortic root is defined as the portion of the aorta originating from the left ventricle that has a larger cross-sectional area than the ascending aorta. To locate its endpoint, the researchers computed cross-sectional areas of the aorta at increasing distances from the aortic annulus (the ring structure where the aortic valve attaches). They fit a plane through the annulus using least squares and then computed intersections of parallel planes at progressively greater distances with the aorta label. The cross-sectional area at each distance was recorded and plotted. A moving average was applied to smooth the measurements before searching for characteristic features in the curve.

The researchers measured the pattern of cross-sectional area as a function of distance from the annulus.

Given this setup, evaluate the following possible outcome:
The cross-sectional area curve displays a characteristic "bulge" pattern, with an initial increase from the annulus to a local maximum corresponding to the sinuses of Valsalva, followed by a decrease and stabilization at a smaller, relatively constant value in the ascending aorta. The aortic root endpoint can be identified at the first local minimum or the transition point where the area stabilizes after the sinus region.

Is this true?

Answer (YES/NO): NO